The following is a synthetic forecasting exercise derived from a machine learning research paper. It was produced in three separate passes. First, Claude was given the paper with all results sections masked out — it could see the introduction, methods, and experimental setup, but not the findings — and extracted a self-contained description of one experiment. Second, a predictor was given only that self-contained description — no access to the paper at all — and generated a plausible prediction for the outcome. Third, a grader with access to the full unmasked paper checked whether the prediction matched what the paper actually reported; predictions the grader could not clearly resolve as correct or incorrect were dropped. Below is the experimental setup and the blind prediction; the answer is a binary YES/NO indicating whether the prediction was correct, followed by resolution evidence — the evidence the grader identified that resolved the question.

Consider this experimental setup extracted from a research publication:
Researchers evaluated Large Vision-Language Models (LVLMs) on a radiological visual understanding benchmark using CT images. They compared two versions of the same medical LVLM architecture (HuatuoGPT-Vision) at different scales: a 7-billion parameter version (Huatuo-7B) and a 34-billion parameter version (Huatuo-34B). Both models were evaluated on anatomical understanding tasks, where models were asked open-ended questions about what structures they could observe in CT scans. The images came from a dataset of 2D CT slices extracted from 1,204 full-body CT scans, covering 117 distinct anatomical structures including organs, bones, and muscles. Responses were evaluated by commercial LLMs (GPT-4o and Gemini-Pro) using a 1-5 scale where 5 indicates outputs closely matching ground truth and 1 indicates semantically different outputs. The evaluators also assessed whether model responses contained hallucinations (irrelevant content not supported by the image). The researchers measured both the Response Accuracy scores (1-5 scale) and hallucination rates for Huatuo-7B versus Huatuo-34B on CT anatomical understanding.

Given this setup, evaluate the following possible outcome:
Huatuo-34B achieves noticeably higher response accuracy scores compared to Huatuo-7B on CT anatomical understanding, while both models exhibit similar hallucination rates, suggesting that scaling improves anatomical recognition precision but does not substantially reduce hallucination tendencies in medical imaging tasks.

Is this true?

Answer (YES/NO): NO